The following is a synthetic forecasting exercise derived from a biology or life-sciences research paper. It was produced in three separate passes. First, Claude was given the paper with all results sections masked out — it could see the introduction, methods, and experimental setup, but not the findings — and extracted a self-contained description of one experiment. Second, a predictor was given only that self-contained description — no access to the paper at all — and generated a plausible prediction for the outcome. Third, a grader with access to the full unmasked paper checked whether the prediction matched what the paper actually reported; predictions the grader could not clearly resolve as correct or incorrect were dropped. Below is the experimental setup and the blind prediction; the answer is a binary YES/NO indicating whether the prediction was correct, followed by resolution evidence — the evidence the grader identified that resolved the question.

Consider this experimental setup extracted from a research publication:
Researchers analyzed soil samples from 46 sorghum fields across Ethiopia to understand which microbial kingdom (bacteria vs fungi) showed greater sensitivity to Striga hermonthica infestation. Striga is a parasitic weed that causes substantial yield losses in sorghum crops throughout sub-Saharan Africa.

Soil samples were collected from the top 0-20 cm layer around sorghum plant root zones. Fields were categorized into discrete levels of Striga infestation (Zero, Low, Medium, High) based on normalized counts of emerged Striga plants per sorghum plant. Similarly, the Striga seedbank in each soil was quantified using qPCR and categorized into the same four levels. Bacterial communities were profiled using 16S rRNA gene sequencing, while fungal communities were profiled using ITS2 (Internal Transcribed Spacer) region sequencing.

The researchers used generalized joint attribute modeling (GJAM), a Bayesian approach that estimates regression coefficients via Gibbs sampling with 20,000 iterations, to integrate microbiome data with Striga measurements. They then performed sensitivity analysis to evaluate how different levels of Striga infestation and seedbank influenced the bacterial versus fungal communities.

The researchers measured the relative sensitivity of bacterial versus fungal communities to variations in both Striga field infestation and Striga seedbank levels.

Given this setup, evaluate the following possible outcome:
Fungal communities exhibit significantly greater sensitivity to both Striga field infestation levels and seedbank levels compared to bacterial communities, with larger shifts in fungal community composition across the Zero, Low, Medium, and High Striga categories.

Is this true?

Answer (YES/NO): YES